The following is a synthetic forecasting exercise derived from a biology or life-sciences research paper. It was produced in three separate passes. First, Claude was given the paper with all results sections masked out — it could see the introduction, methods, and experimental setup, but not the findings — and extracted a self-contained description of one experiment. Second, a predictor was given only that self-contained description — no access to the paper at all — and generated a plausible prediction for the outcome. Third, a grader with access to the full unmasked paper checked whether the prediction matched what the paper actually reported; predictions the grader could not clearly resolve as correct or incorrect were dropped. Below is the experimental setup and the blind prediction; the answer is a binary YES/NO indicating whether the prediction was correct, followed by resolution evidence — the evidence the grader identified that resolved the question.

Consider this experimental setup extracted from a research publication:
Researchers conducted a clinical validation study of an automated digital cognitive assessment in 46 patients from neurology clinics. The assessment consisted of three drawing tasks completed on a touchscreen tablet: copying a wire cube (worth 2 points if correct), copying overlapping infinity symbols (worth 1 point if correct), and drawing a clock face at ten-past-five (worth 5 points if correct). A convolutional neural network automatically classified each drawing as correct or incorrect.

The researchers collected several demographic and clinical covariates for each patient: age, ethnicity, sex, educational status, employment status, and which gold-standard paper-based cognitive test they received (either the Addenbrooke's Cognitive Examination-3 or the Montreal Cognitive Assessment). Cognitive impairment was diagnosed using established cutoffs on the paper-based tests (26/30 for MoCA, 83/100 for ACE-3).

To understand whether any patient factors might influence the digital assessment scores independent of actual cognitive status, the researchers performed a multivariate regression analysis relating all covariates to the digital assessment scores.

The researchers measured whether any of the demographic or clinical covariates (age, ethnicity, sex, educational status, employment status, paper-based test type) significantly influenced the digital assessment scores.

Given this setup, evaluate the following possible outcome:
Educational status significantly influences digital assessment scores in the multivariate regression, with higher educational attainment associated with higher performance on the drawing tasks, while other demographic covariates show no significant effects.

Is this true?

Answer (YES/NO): NO